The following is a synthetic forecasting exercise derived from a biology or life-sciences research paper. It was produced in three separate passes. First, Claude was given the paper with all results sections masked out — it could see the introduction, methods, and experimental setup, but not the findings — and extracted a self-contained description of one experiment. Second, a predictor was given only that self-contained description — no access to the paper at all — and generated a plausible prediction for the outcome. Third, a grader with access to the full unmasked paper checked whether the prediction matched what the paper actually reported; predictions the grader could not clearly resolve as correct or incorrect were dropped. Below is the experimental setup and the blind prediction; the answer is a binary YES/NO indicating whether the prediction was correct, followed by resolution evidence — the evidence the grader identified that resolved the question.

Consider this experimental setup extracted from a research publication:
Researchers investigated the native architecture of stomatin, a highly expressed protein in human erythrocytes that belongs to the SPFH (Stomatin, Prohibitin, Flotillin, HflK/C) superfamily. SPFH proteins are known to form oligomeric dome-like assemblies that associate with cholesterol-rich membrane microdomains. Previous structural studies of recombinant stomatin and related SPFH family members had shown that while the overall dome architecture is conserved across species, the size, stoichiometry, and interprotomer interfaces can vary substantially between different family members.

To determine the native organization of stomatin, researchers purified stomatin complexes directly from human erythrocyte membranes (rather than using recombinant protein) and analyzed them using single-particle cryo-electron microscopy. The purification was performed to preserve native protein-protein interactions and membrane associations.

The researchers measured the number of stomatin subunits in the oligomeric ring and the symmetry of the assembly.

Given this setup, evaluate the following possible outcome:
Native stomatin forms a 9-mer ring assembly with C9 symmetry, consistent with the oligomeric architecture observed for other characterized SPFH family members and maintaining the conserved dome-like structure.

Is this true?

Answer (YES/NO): NO